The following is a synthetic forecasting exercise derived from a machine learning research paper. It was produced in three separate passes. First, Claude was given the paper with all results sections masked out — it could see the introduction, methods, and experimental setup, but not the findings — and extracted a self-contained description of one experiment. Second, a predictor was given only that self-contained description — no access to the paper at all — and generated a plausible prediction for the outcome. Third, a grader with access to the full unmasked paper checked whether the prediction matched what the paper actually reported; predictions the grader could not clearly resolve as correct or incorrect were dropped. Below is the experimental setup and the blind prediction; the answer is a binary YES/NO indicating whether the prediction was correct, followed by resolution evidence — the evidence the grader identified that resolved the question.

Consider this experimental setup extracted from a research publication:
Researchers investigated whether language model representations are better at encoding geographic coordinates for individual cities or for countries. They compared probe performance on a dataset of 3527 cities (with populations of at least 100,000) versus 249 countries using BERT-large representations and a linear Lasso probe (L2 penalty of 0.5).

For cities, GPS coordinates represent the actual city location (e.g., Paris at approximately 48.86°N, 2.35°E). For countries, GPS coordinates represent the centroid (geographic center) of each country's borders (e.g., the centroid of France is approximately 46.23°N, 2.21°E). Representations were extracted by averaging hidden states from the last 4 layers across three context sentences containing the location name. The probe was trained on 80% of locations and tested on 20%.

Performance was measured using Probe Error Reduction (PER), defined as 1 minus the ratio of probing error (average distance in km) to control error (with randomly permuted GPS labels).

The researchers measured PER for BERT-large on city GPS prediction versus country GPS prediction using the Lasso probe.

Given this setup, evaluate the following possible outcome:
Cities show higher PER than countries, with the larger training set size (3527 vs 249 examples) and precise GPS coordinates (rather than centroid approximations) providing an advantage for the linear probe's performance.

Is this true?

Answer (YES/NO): YES